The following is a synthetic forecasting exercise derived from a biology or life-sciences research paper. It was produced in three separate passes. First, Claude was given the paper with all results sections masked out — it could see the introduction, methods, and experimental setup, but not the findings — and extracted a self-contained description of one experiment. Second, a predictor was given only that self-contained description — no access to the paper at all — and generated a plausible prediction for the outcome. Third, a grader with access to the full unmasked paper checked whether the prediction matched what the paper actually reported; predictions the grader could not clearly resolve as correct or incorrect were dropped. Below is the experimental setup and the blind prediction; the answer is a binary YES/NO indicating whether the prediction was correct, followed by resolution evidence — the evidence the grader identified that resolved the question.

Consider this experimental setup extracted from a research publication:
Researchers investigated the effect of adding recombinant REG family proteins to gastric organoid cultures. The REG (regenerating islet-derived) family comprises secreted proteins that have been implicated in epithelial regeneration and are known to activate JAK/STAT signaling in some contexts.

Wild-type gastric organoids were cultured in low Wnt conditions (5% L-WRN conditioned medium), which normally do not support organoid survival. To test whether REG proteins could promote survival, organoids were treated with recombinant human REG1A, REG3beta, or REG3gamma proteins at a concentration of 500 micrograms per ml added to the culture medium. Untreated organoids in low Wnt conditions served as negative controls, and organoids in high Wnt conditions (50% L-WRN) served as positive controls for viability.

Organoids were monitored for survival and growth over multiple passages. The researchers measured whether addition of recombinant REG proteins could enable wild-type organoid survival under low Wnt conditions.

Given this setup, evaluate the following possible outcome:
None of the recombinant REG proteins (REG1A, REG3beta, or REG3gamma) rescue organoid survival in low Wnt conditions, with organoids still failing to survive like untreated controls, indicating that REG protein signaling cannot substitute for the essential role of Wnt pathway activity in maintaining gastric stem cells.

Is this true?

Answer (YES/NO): NO